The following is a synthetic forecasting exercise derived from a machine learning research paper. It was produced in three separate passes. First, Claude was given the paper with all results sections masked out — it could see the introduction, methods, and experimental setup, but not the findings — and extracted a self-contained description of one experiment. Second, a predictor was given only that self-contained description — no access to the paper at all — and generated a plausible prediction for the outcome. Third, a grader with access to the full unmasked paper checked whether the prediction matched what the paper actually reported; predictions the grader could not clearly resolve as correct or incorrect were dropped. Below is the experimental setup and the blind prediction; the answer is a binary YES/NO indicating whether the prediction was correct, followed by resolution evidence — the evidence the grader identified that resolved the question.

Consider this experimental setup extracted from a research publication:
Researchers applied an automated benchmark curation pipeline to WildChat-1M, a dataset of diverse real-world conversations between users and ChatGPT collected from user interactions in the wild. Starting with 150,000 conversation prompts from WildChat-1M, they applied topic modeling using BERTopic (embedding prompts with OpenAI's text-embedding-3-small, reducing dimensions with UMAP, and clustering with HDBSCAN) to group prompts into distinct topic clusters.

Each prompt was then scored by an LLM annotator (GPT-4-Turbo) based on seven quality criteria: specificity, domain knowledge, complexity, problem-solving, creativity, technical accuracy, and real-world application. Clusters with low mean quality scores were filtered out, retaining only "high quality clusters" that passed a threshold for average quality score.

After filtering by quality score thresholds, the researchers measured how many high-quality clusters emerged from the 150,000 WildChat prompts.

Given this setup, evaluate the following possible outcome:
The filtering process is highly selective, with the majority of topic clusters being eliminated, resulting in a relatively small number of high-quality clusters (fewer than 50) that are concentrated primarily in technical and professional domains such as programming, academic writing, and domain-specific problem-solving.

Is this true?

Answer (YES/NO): NO